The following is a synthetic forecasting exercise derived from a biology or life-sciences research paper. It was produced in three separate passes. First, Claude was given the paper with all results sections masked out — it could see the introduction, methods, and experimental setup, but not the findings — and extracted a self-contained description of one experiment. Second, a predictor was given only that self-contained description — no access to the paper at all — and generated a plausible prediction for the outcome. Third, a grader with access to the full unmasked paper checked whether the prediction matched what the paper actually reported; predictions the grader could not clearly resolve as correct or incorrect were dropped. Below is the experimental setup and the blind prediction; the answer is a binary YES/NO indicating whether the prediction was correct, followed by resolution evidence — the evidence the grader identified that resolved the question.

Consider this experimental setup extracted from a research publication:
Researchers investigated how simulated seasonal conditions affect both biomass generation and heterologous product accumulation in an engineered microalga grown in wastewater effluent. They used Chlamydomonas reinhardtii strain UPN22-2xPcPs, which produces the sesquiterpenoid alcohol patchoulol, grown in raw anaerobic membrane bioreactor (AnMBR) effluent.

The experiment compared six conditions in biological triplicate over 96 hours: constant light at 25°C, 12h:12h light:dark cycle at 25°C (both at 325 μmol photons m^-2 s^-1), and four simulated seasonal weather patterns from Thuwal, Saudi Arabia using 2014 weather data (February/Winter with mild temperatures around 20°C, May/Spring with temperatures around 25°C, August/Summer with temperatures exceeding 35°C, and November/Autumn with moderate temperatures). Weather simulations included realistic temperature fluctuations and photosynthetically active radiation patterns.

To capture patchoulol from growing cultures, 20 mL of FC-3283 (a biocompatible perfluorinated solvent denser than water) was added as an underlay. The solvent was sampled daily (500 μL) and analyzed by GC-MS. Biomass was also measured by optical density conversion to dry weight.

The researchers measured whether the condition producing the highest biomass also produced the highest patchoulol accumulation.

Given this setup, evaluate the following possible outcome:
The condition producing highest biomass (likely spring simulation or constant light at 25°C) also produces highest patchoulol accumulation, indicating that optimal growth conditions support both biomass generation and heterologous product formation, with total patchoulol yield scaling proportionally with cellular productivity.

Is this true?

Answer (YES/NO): NO